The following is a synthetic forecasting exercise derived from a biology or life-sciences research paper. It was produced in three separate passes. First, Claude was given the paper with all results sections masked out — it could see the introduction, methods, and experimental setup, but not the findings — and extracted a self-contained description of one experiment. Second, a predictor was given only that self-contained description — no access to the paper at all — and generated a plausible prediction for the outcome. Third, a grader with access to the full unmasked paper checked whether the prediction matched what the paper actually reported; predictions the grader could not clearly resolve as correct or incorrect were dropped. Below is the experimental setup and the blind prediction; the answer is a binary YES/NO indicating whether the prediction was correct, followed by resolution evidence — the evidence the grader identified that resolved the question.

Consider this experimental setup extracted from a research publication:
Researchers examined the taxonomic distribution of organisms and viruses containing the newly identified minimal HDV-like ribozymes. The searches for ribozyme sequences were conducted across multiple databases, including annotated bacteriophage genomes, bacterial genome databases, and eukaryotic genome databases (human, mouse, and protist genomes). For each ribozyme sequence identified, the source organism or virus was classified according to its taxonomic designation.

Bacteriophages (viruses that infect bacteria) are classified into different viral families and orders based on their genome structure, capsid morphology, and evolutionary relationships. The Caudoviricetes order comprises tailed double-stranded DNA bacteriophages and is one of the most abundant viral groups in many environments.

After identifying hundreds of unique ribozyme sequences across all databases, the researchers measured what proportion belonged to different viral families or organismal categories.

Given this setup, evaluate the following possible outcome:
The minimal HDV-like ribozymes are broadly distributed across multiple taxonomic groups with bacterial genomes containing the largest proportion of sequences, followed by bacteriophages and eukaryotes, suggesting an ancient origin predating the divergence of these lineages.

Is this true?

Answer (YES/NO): NO